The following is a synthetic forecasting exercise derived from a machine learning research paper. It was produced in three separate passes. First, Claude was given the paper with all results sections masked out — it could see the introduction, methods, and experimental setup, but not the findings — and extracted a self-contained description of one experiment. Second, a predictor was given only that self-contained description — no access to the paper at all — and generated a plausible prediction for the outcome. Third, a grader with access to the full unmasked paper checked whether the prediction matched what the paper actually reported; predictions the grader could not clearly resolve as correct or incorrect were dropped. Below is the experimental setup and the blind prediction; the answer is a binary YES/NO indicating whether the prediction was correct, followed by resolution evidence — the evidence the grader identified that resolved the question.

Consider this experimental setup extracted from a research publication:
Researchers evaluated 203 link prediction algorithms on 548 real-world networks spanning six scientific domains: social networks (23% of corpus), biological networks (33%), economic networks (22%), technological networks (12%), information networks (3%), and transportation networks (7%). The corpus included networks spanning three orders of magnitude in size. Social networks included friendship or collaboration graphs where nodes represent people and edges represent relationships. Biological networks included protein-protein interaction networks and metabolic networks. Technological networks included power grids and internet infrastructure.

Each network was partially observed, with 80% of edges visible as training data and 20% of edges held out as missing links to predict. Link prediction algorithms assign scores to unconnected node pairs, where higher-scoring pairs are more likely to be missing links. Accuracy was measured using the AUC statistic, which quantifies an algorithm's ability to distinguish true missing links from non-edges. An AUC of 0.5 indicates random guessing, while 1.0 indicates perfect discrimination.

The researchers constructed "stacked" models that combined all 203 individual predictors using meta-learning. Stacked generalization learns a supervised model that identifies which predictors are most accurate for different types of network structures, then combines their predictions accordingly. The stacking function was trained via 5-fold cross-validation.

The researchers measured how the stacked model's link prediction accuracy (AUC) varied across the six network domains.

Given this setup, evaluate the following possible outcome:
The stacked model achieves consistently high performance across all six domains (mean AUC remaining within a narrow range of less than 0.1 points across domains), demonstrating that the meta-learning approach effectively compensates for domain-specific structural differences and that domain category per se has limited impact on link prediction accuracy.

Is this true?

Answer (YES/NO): NO